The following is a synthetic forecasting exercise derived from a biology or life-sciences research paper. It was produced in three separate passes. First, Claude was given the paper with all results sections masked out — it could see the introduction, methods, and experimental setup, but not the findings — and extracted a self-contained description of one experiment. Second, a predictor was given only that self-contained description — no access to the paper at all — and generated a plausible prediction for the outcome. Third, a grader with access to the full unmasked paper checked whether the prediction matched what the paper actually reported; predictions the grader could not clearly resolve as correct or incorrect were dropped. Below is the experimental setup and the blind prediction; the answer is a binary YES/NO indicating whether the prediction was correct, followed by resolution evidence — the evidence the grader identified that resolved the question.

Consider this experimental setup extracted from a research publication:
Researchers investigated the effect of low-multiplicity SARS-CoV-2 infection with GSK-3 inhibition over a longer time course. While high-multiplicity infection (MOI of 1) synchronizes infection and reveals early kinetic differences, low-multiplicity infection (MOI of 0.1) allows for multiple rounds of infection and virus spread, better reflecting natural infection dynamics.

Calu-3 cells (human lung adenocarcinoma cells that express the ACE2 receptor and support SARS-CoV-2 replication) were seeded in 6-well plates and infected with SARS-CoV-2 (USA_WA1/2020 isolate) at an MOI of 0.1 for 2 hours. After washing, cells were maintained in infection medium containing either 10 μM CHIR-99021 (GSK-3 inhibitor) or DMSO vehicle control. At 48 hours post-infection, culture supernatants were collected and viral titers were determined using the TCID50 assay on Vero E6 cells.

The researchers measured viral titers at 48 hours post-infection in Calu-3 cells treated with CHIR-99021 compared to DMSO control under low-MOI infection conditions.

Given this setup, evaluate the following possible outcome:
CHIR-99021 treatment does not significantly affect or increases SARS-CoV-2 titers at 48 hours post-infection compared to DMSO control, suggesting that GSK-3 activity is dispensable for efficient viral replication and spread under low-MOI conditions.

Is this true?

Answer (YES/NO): NO